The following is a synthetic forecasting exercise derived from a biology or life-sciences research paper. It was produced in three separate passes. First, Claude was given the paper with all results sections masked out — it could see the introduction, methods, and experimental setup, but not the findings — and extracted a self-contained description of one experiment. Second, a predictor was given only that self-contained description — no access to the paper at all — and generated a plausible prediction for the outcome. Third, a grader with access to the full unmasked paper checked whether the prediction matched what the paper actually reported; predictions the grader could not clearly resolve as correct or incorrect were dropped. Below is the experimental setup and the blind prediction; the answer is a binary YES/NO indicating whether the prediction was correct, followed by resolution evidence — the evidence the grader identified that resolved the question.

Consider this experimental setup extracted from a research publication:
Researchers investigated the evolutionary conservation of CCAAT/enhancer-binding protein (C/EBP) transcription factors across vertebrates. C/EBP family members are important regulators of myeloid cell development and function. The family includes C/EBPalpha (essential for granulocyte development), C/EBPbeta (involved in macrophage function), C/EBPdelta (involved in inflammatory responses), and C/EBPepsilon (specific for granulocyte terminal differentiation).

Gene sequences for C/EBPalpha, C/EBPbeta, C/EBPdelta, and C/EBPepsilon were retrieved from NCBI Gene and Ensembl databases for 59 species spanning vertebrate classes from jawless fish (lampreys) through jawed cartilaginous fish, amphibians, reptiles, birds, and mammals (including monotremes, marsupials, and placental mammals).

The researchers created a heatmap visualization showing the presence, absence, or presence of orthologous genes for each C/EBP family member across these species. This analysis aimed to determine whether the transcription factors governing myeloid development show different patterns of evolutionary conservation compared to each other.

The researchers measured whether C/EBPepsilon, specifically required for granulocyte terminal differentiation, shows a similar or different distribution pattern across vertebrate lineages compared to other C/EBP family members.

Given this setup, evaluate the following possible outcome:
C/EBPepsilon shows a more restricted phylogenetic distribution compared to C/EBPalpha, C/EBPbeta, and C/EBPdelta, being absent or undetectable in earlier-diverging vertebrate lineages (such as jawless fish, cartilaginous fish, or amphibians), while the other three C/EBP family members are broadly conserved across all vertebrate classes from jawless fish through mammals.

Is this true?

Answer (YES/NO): NO